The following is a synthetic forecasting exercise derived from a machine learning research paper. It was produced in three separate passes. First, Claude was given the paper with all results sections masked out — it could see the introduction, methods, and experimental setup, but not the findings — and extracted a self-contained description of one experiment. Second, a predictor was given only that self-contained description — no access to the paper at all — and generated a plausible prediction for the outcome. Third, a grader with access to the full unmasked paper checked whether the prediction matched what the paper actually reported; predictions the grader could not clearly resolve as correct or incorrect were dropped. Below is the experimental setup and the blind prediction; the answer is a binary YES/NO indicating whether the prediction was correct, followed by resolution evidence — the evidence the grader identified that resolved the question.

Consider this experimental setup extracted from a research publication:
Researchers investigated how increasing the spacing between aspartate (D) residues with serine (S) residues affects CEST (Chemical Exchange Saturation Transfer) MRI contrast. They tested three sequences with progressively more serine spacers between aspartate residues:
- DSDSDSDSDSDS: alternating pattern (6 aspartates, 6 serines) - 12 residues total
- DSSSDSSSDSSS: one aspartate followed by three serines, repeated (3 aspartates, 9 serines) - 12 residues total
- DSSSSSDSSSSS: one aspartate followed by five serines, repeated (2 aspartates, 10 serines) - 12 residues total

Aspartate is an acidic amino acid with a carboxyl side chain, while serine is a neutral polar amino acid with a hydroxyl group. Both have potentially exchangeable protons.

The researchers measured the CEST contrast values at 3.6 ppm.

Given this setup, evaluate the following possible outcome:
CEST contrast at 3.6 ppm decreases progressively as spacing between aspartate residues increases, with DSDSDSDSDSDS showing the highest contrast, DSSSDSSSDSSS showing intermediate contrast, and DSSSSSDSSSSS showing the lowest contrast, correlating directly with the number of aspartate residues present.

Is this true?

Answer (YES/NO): NO